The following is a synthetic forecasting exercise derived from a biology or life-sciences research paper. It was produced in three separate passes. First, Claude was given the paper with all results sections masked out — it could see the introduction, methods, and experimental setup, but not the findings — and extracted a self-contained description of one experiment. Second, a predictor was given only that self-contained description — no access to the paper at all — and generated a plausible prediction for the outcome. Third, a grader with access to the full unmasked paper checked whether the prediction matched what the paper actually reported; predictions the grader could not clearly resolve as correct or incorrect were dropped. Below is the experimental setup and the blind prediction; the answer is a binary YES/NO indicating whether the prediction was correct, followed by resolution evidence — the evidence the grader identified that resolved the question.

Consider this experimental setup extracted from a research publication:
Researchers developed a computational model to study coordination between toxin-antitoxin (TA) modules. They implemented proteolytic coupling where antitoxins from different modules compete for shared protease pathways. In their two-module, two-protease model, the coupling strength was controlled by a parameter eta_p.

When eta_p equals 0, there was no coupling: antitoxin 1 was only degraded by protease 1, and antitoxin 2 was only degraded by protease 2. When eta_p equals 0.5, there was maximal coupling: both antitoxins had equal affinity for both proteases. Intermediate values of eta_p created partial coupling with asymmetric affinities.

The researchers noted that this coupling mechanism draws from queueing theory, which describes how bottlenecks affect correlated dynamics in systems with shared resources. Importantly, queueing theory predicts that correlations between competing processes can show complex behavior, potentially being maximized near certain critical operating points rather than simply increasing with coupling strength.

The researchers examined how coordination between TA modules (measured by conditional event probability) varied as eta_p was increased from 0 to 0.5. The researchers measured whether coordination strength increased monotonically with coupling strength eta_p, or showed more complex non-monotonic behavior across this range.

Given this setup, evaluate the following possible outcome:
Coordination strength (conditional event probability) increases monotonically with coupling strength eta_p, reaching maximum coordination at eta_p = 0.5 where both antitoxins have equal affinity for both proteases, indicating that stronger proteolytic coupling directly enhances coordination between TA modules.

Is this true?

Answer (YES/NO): YES